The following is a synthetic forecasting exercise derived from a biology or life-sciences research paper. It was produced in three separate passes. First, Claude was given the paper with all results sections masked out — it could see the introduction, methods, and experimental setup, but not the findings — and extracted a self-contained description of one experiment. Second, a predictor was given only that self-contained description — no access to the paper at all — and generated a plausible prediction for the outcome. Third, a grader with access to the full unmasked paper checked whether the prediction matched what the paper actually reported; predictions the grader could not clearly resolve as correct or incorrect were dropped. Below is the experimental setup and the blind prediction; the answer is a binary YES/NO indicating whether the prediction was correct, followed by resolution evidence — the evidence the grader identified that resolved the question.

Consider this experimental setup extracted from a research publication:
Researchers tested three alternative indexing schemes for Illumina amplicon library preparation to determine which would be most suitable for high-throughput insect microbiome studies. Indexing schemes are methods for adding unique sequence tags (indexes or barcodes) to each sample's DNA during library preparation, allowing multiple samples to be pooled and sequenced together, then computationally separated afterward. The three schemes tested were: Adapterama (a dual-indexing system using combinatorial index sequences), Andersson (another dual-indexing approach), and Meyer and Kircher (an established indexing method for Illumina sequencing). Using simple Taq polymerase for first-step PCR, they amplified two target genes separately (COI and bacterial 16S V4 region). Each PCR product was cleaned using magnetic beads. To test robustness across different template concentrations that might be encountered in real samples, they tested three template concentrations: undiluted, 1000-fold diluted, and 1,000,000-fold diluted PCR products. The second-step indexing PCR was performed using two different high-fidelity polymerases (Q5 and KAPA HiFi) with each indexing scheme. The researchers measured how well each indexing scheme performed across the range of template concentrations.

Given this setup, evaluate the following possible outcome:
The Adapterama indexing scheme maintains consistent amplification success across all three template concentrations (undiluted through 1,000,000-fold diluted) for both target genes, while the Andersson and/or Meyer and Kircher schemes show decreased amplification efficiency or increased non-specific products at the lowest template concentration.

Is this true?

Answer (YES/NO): NO